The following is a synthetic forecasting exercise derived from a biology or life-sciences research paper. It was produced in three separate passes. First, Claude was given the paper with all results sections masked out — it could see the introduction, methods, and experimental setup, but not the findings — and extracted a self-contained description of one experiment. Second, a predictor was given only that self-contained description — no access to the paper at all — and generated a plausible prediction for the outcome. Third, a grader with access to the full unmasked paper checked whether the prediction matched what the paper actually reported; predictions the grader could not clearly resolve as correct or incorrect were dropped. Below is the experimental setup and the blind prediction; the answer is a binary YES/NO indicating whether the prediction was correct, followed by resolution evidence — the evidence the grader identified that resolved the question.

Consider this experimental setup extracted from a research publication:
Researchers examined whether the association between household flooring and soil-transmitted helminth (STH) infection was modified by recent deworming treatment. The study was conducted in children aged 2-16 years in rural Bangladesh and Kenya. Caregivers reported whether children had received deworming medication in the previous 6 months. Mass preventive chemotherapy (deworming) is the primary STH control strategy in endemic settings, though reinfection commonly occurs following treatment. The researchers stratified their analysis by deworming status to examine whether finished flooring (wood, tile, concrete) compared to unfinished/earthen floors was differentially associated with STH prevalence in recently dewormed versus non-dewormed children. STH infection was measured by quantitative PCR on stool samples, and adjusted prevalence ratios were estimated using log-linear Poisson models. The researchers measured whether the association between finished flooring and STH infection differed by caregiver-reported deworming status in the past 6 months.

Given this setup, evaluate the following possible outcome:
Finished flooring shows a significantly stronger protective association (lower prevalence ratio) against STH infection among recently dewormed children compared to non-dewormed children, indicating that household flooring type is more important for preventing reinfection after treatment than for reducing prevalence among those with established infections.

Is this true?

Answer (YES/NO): NO